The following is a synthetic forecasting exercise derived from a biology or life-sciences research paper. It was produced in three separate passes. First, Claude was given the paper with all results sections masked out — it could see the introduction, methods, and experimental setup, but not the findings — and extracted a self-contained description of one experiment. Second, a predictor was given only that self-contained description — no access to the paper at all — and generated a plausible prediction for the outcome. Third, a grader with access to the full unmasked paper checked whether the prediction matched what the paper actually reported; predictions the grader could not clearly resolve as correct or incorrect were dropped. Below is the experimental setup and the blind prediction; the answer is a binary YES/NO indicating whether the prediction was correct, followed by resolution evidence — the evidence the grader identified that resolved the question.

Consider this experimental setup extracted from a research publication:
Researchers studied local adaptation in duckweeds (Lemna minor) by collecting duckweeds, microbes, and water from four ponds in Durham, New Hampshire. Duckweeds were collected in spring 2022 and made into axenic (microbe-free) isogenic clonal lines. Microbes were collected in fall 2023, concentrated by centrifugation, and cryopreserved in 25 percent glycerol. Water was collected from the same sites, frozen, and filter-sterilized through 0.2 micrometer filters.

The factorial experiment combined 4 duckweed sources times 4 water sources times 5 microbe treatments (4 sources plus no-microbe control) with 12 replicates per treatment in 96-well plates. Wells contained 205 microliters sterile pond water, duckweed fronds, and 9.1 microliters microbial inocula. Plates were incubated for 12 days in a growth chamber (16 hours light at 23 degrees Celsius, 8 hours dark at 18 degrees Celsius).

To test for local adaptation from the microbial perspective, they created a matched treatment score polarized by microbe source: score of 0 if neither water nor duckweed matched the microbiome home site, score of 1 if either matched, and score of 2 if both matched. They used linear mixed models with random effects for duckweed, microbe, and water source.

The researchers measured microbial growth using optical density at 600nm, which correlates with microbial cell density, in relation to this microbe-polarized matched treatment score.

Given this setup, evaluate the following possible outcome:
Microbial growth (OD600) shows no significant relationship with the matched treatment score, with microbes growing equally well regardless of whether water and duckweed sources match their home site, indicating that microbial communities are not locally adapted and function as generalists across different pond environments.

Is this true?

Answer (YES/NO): YES